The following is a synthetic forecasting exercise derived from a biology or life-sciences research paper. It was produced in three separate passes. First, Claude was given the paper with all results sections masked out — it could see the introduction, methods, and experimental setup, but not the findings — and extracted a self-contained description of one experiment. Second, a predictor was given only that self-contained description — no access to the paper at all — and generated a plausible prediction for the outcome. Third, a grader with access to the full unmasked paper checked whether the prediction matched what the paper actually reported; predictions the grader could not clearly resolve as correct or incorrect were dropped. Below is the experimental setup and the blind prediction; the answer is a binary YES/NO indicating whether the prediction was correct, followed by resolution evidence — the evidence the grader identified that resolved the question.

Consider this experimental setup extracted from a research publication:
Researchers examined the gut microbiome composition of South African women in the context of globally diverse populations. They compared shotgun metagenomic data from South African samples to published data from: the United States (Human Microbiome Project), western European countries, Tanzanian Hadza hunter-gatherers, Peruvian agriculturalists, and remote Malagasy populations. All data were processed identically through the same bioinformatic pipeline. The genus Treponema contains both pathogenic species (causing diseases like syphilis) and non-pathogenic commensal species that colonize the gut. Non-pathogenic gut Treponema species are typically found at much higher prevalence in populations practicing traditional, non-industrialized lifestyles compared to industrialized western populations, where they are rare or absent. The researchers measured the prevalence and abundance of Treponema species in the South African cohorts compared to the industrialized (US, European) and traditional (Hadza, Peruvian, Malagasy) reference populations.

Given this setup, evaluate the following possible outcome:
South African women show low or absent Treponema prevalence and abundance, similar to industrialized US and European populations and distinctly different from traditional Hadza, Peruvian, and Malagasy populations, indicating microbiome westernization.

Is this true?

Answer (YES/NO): NO